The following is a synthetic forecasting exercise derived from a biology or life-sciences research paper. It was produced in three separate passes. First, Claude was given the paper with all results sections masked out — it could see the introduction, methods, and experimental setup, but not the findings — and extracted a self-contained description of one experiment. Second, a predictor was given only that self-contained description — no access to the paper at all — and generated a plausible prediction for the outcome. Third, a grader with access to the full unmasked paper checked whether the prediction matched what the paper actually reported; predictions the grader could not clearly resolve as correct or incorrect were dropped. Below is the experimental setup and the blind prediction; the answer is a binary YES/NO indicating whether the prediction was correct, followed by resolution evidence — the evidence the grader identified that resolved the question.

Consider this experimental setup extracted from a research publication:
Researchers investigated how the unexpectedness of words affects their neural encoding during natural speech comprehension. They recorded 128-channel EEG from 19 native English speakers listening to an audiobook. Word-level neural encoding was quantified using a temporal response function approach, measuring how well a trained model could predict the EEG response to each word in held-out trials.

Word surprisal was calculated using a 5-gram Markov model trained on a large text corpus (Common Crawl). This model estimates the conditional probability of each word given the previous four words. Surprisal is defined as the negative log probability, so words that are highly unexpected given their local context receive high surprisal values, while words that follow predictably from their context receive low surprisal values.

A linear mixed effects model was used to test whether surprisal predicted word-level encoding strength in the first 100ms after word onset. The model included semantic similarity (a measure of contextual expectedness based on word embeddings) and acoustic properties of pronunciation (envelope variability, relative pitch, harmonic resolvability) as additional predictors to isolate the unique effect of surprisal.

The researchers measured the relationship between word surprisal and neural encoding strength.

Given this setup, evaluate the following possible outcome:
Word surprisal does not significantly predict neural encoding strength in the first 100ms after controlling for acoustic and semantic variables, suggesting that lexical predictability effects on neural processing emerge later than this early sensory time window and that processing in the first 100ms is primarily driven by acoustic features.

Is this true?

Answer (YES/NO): NO